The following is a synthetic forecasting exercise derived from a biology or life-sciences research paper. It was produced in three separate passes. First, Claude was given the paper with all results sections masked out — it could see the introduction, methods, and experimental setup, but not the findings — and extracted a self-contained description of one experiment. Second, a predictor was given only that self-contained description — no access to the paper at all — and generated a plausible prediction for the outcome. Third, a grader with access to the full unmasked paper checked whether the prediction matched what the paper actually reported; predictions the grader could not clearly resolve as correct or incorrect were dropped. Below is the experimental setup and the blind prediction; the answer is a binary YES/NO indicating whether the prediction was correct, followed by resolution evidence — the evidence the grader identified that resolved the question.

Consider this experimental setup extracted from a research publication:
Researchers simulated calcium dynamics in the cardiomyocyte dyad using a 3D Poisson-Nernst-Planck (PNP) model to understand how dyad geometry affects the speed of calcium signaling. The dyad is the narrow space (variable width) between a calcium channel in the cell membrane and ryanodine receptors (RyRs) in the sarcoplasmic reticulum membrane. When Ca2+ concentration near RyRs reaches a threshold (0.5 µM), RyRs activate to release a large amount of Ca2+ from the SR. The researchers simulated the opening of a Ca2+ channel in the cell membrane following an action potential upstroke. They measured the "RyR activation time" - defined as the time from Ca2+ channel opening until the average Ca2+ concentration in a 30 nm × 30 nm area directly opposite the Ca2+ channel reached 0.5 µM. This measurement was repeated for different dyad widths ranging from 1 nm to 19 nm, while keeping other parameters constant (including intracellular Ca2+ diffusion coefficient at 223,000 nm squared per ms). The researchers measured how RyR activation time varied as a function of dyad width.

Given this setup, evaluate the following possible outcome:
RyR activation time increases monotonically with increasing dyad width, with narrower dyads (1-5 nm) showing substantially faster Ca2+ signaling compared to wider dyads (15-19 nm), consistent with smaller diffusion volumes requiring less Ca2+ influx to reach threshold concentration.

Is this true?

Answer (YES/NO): YES